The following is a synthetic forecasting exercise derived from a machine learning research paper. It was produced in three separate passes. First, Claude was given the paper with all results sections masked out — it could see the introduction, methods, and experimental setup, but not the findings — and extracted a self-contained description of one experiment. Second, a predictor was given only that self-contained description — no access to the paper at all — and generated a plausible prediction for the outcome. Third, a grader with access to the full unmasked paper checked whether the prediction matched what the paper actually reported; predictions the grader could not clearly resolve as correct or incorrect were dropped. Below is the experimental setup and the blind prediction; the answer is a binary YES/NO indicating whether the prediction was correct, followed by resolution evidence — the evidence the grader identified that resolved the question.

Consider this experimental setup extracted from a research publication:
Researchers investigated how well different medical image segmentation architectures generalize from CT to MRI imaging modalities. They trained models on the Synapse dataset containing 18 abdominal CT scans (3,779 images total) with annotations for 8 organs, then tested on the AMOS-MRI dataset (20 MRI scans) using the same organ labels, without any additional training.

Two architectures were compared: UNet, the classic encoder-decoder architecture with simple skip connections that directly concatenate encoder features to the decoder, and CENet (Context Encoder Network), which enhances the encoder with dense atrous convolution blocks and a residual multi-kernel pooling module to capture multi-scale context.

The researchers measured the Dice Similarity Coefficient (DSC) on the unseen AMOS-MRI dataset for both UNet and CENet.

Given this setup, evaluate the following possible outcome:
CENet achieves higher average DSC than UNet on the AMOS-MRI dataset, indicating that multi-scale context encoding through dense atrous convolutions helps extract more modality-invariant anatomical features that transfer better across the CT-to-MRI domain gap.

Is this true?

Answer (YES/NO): YES